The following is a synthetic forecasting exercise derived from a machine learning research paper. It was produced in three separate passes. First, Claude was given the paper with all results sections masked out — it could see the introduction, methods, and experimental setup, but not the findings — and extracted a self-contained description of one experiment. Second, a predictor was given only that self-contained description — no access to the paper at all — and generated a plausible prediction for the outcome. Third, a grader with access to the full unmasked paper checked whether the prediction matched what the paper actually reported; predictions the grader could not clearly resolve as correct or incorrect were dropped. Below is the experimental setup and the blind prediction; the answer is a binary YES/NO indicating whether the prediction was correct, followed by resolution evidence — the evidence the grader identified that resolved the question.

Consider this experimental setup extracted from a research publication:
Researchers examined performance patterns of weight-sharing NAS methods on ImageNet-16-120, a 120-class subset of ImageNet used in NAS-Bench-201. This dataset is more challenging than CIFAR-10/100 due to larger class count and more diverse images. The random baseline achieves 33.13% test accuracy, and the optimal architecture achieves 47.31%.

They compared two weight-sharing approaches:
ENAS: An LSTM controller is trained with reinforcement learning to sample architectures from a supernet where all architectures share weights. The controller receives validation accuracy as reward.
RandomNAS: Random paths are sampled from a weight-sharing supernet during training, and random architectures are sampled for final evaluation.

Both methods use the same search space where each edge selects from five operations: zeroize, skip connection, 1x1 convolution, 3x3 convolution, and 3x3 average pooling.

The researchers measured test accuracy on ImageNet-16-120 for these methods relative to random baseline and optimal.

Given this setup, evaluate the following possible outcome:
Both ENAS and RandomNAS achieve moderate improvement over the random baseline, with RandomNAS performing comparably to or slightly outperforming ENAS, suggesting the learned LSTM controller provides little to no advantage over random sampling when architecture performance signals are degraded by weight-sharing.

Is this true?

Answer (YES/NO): NO